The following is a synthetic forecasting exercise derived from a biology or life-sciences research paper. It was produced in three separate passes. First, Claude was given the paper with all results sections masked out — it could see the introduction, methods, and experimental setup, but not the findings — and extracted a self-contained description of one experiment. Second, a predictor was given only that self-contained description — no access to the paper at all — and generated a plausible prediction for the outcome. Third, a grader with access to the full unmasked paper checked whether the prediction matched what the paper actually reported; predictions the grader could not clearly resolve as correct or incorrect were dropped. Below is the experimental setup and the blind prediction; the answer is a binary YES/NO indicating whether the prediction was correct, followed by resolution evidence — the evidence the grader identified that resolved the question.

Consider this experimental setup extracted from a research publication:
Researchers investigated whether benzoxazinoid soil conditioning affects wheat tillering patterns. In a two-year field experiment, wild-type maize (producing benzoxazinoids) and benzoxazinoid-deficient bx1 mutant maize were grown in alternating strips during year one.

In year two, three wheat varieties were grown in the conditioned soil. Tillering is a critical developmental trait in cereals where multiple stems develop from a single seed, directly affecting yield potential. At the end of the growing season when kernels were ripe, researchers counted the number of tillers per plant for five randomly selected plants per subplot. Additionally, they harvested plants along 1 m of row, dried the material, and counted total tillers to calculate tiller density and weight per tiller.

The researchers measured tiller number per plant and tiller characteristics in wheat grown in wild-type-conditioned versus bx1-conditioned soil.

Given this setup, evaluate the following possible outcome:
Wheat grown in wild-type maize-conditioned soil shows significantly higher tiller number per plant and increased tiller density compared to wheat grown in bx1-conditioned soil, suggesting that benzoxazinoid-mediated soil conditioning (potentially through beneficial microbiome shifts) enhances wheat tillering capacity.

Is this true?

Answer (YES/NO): YES